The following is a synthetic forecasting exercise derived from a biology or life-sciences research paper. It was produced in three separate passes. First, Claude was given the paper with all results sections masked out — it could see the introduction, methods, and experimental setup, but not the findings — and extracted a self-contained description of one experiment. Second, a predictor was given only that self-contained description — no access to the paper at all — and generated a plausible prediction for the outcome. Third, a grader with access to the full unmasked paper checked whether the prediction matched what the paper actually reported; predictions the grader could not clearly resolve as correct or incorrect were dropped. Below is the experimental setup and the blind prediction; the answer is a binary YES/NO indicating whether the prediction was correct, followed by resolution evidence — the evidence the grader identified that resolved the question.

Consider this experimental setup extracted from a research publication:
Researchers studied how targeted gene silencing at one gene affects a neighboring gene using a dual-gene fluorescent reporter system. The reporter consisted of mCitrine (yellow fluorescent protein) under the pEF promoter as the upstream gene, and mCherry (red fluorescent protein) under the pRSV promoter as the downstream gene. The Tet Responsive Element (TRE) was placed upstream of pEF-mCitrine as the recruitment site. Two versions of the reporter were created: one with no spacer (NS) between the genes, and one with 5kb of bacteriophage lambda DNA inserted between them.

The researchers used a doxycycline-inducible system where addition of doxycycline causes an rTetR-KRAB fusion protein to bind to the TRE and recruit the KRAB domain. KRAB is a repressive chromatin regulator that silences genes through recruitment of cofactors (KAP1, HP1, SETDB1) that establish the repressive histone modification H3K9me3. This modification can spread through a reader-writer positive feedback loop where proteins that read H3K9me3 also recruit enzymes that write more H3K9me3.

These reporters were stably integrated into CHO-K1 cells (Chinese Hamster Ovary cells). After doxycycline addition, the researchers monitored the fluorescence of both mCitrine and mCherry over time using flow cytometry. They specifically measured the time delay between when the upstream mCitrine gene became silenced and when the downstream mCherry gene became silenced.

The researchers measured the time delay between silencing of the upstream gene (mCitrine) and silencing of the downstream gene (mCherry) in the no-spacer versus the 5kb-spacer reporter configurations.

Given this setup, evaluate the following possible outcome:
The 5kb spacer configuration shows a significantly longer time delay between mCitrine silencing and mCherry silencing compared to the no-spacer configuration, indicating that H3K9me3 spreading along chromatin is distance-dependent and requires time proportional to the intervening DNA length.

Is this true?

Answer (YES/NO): YES